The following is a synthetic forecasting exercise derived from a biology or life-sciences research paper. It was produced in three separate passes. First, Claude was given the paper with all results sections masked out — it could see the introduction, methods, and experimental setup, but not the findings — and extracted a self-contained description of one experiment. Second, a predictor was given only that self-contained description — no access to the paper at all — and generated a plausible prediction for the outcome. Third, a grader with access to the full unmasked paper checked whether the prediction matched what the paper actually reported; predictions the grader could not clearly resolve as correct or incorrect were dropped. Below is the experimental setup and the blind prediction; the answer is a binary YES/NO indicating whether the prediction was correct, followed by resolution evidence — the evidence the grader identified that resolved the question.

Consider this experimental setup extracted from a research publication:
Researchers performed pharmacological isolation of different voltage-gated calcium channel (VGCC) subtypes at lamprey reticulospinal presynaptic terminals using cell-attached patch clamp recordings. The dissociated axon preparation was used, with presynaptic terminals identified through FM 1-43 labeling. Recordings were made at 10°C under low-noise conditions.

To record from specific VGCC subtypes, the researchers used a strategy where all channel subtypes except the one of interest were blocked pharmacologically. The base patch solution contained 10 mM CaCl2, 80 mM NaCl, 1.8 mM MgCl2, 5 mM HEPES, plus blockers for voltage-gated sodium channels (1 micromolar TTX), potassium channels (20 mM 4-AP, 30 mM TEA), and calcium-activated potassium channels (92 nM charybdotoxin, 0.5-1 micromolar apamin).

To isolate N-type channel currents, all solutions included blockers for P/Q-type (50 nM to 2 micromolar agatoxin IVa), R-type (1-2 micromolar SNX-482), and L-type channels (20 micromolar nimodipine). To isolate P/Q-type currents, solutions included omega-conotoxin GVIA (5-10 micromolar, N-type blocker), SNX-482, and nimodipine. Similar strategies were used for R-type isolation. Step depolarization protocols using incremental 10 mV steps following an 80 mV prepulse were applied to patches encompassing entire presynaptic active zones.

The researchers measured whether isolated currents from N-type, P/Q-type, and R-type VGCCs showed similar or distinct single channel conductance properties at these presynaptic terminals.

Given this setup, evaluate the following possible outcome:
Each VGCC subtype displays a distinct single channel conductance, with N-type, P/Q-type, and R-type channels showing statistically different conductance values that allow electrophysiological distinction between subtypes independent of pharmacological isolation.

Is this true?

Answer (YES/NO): NO